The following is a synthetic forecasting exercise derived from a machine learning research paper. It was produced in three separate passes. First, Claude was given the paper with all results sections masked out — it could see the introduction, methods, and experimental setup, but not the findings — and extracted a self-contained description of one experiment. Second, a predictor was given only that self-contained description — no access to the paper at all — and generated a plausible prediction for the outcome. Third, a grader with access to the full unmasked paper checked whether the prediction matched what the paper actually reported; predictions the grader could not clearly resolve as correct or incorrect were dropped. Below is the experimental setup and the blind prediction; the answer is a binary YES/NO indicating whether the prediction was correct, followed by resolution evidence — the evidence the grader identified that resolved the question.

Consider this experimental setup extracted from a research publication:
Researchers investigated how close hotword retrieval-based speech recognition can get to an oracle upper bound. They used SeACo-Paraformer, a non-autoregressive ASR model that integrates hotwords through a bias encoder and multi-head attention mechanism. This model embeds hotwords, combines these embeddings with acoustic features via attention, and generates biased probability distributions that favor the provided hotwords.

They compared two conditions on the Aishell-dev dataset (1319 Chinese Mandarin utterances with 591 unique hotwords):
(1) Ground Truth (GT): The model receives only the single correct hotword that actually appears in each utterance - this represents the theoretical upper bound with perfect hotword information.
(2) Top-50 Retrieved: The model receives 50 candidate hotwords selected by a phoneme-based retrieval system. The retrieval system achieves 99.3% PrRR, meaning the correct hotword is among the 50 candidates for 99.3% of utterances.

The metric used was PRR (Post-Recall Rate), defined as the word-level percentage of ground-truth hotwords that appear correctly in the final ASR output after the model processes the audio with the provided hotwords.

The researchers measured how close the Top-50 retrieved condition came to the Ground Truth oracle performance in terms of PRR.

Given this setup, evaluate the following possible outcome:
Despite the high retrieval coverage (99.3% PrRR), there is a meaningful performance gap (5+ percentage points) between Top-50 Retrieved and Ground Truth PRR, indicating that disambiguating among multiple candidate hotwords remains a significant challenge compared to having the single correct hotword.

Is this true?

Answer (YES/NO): NO